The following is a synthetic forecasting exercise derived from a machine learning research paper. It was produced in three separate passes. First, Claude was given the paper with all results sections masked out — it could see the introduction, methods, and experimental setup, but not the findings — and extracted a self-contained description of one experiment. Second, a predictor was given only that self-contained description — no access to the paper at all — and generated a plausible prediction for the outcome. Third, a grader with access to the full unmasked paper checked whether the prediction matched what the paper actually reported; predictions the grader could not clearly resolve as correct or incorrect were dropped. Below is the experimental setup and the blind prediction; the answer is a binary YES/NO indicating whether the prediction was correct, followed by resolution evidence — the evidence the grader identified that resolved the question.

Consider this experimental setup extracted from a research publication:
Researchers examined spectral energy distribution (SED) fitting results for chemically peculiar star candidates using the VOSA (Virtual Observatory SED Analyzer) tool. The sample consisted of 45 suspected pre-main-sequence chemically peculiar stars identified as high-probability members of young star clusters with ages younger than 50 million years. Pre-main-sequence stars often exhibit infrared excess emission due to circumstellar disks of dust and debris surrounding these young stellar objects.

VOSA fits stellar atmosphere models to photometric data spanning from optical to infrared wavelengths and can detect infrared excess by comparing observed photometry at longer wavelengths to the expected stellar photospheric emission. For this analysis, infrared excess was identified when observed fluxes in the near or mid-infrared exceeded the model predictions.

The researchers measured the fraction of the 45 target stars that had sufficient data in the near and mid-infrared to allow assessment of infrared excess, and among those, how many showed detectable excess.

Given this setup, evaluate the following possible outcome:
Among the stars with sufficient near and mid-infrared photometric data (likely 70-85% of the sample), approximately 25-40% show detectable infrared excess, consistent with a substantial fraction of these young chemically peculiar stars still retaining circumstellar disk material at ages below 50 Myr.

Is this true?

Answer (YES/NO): NO